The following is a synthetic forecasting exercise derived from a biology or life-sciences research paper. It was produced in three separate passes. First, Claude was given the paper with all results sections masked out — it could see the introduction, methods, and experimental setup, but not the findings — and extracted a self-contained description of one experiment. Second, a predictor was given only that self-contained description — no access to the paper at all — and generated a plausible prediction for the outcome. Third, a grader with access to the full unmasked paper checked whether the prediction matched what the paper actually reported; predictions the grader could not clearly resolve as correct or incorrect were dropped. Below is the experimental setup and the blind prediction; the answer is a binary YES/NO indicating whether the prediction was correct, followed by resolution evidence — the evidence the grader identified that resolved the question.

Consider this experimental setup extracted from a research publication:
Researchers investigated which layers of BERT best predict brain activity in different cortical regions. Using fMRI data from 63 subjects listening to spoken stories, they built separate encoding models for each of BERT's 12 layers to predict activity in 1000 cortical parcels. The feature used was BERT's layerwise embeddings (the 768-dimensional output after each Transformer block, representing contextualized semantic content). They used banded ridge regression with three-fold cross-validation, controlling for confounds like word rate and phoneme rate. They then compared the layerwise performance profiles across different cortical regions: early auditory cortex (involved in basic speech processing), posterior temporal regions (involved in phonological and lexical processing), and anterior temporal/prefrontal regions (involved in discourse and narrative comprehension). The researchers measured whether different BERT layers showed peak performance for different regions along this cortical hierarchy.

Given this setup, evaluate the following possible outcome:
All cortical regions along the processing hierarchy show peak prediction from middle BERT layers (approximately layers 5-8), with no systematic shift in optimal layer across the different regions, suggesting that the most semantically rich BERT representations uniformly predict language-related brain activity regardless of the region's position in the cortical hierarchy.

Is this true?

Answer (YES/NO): NO